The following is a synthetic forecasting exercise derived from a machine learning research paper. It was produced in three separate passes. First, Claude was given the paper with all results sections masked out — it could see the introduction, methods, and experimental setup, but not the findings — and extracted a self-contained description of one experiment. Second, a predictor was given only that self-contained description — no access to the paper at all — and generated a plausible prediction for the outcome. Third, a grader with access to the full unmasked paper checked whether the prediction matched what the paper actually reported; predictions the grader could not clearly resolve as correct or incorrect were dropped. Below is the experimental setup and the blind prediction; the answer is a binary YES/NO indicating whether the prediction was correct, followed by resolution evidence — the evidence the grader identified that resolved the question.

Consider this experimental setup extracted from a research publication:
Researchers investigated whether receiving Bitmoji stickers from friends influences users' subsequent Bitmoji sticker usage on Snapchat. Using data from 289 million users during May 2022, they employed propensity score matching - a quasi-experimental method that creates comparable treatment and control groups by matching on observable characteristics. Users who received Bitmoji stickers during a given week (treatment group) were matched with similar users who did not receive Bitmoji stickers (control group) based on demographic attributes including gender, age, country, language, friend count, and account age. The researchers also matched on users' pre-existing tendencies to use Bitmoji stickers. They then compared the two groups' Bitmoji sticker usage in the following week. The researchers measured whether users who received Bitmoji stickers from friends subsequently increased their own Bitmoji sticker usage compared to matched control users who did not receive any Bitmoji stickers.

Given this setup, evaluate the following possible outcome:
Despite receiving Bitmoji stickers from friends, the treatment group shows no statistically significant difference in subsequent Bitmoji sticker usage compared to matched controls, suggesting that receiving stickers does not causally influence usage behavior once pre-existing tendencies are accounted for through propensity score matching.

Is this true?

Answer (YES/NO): NO